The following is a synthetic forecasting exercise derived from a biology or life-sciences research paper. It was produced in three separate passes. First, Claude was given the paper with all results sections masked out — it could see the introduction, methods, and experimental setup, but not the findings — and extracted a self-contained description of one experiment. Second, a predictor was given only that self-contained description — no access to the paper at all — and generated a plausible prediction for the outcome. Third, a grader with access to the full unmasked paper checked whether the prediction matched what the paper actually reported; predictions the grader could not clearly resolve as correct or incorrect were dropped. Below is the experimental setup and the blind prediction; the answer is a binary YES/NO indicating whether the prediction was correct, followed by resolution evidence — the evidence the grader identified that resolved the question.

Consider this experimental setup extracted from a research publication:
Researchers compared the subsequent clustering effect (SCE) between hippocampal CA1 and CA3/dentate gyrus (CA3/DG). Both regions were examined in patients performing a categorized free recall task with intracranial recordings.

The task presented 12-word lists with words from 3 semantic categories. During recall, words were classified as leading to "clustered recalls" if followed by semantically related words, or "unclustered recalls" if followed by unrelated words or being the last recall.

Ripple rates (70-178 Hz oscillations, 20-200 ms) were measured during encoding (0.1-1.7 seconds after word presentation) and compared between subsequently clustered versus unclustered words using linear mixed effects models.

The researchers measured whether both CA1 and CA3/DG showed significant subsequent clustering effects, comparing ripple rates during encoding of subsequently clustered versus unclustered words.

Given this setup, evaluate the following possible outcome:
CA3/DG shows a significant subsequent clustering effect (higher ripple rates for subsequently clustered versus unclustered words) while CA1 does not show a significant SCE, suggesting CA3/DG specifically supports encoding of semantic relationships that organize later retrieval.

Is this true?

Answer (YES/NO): NO